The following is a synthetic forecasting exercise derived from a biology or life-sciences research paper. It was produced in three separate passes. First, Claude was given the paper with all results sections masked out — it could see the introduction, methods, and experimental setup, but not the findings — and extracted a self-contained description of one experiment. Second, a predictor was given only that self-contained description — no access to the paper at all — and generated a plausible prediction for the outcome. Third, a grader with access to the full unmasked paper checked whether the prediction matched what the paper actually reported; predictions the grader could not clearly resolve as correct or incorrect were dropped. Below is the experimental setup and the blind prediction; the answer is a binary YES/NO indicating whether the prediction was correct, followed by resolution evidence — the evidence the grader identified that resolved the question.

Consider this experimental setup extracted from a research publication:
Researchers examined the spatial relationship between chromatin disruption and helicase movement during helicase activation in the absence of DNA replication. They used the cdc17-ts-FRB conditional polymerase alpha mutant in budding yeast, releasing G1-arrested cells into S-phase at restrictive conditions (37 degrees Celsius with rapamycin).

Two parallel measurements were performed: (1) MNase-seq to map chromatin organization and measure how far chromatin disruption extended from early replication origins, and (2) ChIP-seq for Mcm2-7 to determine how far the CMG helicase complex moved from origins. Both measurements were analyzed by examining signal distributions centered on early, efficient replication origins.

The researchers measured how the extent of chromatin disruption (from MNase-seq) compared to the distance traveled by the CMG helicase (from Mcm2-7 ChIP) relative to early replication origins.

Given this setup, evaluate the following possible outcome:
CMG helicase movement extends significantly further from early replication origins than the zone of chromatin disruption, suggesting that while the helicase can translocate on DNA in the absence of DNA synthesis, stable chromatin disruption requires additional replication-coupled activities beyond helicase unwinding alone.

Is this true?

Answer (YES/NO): NO